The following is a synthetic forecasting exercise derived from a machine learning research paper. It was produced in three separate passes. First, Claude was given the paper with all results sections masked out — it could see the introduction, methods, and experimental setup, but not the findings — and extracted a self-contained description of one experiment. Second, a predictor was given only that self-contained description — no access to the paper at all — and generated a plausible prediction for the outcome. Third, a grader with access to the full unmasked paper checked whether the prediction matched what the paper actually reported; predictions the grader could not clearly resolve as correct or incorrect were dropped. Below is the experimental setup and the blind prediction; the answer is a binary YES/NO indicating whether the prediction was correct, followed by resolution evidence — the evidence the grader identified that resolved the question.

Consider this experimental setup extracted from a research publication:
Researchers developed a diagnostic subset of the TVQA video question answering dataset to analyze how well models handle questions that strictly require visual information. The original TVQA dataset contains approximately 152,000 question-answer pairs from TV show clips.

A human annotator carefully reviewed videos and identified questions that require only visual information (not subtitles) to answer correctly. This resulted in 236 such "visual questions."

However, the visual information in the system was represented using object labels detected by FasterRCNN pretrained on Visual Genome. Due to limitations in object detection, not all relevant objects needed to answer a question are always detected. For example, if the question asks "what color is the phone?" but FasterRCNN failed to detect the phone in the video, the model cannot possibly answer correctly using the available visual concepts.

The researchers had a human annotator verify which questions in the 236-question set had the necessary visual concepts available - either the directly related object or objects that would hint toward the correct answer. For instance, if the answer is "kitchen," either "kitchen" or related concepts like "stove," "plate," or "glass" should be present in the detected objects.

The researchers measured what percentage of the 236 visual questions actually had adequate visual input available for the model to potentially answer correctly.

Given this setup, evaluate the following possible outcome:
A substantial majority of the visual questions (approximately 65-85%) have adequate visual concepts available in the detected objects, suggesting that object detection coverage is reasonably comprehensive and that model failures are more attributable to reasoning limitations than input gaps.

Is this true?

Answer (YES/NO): NO